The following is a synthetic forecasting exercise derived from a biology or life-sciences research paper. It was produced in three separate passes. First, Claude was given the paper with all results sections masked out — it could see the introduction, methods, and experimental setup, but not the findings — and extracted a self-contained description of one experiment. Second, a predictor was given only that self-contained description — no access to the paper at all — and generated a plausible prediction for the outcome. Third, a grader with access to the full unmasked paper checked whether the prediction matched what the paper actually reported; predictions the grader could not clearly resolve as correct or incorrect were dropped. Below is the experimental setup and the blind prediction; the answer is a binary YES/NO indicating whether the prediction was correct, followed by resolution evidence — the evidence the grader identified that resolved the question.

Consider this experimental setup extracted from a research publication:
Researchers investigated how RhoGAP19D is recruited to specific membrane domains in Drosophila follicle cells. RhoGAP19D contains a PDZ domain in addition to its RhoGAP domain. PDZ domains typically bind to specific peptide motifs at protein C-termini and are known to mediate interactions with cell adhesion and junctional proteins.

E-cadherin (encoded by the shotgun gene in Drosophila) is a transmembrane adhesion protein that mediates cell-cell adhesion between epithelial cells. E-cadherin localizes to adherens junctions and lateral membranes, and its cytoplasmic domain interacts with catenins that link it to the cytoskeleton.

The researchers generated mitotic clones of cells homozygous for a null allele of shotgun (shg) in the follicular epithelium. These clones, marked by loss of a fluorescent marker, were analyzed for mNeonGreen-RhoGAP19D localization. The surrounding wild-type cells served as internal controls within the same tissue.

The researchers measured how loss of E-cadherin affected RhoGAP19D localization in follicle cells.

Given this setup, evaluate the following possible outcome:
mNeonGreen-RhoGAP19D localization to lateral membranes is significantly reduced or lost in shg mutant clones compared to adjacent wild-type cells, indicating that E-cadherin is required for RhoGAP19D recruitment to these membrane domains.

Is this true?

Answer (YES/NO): YES